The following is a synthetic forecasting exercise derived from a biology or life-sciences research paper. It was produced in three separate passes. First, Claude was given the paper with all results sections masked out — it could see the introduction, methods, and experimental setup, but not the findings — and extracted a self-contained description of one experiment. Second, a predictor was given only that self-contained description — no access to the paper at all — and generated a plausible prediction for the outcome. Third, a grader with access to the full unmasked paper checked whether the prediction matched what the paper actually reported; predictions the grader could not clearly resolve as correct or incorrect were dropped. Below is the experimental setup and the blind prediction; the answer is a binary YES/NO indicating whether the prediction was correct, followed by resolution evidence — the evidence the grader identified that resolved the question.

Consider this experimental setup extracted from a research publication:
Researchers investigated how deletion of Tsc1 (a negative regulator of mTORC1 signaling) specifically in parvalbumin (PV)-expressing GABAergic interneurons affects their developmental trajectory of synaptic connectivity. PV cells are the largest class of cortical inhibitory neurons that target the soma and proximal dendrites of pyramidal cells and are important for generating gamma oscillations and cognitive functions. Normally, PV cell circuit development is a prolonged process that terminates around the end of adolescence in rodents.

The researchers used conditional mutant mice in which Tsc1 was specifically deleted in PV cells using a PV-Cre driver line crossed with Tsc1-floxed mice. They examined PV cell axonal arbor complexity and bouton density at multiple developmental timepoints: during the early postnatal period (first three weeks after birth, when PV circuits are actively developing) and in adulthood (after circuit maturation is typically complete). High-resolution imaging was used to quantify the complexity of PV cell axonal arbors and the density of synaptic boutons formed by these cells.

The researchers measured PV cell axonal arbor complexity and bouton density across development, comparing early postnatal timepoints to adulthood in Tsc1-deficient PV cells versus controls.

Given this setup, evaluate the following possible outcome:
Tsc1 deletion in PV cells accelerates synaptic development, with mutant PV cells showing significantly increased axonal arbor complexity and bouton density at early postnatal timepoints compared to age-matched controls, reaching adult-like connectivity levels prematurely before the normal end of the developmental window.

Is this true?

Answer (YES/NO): NO